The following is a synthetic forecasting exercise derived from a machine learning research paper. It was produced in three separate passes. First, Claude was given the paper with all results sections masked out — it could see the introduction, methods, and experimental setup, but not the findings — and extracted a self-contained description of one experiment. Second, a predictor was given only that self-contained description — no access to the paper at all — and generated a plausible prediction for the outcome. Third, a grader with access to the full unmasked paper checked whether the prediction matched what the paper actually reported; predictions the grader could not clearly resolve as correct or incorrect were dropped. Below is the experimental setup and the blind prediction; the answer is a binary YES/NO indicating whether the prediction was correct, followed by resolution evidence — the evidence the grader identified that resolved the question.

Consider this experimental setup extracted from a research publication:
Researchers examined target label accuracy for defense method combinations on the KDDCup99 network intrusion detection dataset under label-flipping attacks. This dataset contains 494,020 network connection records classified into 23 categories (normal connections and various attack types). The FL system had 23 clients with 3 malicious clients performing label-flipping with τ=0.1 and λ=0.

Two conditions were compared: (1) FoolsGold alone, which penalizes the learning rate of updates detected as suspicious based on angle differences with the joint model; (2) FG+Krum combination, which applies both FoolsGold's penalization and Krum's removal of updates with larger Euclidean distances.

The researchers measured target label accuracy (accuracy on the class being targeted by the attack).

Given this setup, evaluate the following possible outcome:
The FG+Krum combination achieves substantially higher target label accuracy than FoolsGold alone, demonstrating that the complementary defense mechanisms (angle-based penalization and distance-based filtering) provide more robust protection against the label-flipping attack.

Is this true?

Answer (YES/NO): NO